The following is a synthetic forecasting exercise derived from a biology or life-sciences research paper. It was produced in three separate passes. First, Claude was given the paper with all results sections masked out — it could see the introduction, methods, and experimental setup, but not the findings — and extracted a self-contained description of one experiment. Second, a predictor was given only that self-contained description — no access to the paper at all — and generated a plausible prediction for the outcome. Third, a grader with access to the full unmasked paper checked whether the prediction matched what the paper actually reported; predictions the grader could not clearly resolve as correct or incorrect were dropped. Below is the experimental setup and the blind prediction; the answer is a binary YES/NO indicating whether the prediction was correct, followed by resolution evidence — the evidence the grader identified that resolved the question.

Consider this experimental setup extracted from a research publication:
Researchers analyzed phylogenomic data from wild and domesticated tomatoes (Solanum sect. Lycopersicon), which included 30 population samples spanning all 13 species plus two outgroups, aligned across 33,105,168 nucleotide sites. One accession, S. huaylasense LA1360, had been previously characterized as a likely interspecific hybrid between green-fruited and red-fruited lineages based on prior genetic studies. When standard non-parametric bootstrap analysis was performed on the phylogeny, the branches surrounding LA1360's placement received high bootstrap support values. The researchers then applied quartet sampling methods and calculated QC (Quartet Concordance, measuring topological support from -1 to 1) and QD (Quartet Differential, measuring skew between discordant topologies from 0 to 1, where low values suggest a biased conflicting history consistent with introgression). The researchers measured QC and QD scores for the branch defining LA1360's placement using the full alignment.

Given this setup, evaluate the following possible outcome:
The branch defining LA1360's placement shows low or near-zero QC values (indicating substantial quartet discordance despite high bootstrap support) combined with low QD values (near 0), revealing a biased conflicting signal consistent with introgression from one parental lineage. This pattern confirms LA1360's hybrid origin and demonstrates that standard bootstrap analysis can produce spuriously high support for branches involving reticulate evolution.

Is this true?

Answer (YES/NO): NO